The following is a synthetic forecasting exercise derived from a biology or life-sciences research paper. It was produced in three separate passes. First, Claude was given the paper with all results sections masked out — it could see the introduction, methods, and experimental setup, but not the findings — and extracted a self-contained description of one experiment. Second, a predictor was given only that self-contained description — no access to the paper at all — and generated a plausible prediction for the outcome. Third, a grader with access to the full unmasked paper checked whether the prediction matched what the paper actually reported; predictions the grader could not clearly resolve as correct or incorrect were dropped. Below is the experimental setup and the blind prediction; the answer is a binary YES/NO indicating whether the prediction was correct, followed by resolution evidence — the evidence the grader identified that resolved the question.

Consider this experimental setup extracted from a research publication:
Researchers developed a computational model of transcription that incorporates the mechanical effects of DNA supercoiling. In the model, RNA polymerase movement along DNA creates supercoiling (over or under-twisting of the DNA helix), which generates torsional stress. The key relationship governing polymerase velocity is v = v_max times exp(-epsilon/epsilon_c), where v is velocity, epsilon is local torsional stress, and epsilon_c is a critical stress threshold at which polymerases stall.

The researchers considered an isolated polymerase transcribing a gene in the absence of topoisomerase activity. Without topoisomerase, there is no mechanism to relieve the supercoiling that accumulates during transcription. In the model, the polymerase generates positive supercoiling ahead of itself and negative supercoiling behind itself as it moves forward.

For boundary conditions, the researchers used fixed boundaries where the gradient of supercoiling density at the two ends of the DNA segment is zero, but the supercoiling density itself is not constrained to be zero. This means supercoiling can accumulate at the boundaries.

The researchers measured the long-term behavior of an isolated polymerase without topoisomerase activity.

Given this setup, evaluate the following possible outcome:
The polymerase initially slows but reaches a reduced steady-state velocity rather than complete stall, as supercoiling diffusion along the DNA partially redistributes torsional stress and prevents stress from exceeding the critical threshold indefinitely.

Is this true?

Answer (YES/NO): NO